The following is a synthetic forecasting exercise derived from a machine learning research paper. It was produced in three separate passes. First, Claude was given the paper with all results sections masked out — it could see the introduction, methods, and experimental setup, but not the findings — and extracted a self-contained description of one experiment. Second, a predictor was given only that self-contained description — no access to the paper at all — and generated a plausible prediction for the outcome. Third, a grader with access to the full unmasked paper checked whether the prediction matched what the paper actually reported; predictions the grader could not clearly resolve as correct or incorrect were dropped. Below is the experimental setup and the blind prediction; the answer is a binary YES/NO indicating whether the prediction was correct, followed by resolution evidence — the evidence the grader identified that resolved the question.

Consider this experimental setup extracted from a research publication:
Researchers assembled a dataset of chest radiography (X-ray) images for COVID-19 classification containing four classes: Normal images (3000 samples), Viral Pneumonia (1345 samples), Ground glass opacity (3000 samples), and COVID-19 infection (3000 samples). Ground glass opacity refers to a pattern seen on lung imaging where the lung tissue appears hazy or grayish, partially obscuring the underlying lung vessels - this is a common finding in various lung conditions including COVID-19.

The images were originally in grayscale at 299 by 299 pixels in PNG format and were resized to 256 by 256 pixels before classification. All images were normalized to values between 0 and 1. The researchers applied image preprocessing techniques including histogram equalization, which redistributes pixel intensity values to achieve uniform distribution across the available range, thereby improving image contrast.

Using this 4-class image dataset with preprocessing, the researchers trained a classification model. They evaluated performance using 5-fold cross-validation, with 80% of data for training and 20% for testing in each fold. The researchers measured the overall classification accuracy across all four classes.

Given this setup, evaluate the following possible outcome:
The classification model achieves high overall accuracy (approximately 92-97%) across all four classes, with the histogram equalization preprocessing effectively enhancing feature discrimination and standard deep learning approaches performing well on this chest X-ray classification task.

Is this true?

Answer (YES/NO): NO